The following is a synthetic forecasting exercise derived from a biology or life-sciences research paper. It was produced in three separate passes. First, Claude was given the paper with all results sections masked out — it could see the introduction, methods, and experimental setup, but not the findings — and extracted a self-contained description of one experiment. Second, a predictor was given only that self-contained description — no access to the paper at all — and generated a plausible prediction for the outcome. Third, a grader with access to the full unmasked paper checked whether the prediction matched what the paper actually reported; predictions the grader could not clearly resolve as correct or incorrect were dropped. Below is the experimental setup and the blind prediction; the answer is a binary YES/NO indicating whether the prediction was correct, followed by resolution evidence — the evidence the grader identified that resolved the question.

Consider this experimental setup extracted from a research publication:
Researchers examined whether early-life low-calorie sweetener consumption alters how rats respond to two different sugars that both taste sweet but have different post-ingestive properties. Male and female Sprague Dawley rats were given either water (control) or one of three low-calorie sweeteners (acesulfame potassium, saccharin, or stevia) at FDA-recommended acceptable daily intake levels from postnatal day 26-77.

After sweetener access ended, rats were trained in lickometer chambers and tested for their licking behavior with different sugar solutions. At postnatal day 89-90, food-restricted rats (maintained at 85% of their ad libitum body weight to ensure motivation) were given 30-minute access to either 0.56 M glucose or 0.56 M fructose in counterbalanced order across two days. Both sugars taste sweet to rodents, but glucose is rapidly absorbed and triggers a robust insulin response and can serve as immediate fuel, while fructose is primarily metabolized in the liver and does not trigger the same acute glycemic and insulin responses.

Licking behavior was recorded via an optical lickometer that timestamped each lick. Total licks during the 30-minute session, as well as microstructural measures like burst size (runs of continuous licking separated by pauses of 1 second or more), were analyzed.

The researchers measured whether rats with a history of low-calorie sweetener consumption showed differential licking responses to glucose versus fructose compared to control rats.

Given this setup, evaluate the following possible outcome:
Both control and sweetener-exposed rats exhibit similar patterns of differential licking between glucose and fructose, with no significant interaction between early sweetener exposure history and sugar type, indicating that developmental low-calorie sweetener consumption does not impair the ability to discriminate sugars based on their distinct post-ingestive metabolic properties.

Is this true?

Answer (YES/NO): NO